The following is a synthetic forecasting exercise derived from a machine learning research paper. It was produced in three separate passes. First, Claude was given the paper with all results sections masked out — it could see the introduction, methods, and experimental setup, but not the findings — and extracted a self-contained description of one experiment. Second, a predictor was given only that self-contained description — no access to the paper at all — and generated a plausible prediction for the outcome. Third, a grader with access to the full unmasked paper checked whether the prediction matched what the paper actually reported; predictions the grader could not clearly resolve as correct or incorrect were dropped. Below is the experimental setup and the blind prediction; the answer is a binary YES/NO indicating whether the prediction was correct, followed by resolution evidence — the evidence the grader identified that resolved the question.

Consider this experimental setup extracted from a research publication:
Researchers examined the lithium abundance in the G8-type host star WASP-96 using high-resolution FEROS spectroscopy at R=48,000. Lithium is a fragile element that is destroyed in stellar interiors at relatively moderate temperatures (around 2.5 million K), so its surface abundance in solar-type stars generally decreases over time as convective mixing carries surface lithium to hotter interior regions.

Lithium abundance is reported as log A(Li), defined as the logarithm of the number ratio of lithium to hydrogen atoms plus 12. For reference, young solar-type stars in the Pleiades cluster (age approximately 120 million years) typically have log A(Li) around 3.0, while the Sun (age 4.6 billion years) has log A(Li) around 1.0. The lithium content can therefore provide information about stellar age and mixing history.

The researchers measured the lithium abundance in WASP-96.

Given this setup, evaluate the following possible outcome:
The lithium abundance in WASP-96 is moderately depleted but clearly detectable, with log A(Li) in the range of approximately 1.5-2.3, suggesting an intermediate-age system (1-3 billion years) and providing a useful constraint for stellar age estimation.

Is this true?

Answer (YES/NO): YES